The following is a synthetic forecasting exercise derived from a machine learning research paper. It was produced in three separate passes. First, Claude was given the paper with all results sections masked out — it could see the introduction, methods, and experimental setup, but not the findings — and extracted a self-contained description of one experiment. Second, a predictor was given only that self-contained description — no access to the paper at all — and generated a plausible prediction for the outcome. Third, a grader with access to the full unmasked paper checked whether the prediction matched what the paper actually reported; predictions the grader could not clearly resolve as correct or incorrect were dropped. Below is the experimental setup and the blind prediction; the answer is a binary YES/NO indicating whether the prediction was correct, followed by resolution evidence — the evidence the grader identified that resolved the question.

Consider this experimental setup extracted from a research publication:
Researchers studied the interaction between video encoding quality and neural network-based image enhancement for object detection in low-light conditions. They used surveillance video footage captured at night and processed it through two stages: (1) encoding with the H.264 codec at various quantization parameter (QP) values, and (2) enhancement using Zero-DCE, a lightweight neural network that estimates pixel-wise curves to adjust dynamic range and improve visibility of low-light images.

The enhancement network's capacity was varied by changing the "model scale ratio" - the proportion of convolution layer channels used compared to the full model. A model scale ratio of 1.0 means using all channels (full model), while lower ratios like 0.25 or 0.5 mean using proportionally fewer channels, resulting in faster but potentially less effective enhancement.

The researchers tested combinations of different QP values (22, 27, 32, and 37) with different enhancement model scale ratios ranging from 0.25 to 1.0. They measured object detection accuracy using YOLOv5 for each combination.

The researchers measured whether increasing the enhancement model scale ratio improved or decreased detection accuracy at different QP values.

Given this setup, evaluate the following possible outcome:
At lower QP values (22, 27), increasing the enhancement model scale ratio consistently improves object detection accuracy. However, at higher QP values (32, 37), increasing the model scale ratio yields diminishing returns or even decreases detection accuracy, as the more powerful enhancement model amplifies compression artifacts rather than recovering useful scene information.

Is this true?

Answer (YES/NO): YES